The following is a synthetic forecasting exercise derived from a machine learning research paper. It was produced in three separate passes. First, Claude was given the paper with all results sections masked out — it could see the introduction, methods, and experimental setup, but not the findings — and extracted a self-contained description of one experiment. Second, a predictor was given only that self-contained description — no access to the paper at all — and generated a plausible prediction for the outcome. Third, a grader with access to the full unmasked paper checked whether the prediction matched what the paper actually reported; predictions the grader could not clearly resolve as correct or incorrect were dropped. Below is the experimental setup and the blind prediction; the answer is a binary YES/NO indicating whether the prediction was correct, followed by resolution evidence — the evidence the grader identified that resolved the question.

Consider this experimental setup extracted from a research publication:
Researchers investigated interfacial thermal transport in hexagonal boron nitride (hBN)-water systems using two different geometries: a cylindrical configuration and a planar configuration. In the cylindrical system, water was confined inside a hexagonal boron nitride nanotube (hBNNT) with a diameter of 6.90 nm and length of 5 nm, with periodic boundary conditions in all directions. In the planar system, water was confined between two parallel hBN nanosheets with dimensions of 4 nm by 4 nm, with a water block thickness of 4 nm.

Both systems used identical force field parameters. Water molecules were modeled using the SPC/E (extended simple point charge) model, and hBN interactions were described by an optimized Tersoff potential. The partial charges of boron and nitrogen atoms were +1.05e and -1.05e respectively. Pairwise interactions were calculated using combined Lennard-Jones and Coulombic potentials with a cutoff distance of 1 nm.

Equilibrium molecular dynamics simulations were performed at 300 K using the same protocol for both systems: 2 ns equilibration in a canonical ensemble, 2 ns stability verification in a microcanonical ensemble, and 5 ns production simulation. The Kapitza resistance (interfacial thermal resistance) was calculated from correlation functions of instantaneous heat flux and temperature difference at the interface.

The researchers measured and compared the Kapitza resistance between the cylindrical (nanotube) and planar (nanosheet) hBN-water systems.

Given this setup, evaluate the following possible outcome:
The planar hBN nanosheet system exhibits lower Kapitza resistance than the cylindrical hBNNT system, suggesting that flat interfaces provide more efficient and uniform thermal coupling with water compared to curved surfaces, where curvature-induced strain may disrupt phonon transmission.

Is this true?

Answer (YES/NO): NO